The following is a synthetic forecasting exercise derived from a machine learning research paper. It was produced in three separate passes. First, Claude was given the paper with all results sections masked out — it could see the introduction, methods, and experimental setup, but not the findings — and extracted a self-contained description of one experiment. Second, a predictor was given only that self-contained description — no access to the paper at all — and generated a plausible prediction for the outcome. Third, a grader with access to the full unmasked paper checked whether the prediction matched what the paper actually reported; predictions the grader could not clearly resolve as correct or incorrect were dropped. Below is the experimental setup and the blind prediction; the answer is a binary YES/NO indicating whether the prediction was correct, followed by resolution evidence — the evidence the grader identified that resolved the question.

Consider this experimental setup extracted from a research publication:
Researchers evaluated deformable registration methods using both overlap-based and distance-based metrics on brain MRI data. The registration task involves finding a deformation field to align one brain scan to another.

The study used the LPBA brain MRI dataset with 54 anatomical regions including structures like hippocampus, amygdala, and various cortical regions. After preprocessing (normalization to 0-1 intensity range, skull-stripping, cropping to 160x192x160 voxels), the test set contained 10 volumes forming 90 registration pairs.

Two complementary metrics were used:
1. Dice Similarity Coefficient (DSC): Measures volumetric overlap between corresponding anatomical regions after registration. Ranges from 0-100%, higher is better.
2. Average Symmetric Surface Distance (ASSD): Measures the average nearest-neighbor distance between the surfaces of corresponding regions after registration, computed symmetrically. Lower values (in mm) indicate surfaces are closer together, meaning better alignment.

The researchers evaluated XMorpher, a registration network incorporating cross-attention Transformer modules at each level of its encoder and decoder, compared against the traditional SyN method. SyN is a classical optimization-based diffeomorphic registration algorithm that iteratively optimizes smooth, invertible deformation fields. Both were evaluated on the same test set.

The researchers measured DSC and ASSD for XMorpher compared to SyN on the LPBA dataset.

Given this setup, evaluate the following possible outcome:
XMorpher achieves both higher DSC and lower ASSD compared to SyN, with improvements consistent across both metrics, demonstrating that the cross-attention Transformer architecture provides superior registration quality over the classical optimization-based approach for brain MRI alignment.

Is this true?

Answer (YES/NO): NO